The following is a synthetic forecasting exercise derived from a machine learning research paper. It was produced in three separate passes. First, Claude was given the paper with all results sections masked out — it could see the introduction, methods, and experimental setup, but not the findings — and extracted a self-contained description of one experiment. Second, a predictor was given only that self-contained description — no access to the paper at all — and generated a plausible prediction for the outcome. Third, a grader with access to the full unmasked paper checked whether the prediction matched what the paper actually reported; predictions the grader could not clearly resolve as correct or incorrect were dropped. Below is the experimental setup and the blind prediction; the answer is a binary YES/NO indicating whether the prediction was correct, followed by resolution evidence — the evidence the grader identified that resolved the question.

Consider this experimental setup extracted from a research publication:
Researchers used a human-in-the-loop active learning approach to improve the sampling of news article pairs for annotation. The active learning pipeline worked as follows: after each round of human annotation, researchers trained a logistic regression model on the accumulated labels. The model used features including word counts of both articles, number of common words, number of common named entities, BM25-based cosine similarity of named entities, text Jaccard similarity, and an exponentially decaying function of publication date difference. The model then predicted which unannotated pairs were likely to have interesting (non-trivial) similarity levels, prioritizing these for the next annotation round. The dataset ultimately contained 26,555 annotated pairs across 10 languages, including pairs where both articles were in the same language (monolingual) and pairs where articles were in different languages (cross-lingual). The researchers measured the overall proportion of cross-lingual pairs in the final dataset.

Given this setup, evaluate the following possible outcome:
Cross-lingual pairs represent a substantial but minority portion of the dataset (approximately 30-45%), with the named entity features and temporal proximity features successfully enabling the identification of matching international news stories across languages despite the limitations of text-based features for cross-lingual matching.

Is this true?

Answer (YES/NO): NO